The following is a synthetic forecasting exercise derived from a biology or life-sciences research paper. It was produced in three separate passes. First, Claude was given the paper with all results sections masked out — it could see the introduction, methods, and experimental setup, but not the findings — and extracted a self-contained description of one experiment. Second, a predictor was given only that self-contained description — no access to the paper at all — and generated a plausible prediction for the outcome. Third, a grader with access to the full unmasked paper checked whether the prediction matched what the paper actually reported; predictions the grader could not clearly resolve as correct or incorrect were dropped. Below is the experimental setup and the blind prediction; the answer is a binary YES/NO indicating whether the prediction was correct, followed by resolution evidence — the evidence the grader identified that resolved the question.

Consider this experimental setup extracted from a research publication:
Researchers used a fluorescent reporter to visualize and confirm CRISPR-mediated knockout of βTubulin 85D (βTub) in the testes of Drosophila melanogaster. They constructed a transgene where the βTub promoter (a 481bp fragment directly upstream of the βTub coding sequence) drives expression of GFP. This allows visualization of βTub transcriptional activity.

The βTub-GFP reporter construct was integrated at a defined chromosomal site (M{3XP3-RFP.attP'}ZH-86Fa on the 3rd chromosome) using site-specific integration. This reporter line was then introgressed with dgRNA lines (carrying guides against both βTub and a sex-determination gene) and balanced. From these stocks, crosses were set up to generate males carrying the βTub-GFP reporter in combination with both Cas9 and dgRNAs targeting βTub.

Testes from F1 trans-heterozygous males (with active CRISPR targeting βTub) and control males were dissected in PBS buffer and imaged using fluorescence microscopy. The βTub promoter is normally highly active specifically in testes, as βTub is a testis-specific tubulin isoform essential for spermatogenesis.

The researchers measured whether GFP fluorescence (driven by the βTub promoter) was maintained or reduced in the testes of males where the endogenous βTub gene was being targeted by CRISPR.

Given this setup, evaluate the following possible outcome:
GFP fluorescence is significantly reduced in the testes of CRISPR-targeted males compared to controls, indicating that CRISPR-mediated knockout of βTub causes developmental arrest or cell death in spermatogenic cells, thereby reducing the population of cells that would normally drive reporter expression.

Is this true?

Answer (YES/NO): NO